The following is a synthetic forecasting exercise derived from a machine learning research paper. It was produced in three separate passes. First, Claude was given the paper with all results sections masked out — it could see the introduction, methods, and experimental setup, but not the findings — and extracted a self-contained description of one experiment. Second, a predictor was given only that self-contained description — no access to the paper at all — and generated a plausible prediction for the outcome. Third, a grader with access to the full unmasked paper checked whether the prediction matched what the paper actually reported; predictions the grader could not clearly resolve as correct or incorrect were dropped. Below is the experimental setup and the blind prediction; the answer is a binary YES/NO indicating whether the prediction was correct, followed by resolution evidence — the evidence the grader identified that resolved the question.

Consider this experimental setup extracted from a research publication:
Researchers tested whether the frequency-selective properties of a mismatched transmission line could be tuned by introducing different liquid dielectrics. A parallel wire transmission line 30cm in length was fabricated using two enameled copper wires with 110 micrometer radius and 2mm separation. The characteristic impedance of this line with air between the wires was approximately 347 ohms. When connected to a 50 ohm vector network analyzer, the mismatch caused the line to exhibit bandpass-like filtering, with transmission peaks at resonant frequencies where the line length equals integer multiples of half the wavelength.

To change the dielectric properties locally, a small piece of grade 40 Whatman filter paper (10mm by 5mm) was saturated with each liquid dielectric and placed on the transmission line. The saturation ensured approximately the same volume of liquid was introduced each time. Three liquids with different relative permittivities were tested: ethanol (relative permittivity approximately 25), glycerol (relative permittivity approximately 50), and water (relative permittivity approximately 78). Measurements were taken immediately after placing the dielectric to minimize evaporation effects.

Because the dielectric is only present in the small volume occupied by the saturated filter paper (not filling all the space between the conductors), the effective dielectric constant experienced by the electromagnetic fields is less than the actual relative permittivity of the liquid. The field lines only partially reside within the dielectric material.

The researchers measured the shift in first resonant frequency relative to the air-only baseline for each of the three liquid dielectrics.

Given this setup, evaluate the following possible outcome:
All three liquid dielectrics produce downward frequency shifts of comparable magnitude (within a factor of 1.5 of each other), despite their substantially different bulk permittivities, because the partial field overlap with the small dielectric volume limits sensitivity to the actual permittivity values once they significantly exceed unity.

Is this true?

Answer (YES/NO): NO